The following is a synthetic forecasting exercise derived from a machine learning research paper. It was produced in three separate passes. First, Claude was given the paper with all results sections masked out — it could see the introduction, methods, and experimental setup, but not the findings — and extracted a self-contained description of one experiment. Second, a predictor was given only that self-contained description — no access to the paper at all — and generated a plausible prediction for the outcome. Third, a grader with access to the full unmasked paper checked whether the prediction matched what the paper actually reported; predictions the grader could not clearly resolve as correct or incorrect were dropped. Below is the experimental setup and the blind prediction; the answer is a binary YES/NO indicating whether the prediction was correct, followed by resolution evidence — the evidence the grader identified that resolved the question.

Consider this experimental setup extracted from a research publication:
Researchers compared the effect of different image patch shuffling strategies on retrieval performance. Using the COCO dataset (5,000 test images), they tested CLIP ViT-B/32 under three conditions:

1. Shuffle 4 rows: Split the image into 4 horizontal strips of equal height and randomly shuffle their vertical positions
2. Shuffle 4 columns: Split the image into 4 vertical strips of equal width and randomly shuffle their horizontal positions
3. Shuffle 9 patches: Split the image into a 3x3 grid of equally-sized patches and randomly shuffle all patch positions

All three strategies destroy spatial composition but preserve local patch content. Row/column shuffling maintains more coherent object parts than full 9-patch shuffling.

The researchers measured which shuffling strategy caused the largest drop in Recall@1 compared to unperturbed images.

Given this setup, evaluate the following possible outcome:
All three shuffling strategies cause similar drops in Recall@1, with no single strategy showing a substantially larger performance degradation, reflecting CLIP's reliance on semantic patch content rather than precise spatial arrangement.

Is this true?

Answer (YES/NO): NO